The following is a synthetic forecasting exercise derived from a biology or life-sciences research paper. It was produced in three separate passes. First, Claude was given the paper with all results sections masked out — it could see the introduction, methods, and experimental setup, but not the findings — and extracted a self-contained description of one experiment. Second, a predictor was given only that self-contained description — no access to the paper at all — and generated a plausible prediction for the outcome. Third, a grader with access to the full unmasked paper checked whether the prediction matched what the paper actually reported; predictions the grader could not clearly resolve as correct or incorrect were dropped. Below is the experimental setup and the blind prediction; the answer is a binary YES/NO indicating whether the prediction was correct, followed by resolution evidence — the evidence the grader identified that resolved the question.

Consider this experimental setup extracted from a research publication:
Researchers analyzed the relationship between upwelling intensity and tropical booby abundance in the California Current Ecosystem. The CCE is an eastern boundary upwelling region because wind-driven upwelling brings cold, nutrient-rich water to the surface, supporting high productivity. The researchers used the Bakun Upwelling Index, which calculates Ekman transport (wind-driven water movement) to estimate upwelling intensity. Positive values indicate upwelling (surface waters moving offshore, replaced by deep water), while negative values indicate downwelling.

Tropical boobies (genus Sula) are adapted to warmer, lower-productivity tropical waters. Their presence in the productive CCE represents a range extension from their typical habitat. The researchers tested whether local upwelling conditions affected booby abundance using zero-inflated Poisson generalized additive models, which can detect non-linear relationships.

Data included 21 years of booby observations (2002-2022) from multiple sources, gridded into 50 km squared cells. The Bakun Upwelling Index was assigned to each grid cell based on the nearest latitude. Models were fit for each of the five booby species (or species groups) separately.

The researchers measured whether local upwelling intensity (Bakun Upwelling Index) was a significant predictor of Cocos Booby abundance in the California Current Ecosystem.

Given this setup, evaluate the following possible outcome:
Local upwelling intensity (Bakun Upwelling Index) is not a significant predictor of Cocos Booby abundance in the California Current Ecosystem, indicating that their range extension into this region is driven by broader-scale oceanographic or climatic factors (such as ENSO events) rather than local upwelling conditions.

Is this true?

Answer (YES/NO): NO